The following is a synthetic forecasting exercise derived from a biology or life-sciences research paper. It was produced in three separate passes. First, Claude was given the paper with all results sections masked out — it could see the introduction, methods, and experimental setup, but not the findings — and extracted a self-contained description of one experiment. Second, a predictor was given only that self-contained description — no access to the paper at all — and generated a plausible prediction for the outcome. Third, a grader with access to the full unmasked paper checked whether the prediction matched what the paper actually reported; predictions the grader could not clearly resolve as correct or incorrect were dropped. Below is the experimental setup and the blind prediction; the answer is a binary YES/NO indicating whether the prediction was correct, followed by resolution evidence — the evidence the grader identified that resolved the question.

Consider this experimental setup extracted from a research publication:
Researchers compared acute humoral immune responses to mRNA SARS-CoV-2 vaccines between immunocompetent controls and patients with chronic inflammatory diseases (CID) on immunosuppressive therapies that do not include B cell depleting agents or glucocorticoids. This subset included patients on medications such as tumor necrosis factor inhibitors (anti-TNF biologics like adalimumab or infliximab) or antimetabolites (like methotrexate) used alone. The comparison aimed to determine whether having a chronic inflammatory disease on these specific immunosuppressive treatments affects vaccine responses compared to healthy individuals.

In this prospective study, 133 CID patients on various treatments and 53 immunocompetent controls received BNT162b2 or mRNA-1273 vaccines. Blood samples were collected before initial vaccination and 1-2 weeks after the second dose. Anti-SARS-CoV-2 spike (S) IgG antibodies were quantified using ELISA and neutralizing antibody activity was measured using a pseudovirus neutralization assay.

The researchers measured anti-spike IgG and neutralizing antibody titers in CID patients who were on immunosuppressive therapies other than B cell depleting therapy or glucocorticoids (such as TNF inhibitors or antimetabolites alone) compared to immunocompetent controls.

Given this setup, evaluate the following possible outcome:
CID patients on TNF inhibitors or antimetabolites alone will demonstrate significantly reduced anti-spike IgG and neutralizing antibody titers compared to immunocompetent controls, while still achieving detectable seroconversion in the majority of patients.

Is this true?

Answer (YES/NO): NO